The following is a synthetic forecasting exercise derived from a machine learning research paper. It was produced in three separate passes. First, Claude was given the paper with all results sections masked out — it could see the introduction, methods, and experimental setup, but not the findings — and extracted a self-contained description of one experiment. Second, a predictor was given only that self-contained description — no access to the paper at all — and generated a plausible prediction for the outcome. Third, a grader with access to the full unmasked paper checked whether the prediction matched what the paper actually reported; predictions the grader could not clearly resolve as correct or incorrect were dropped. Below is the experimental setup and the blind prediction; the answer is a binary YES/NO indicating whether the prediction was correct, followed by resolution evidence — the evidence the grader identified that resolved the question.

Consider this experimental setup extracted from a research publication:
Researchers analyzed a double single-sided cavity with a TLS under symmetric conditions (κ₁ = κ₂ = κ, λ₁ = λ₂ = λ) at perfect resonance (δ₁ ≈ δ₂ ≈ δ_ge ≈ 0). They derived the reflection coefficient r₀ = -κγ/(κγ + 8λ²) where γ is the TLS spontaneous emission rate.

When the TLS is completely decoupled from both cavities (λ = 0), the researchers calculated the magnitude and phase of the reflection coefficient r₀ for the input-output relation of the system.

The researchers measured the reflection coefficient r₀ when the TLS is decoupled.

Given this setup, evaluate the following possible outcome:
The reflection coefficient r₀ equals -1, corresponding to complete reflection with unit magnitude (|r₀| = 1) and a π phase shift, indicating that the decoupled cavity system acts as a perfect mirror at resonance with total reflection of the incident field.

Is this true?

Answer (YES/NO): YES